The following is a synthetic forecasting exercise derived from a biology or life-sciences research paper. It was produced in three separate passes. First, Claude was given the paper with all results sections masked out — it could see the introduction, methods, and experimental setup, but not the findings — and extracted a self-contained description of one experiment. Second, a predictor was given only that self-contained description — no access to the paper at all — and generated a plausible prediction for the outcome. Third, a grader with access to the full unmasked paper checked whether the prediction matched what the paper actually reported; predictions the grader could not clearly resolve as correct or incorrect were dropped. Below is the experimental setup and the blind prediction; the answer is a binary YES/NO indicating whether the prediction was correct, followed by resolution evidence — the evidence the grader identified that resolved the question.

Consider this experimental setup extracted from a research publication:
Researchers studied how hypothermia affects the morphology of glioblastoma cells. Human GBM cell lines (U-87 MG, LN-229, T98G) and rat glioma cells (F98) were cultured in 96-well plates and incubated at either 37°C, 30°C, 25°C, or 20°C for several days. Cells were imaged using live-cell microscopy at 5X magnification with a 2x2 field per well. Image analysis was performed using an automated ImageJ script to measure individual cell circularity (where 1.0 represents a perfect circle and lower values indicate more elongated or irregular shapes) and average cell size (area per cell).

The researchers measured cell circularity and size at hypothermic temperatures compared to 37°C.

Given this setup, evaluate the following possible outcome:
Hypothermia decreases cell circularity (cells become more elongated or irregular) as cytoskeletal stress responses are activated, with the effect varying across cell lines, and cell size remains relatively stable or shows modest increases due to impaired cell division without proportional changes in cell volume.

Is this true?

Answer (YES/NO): NO